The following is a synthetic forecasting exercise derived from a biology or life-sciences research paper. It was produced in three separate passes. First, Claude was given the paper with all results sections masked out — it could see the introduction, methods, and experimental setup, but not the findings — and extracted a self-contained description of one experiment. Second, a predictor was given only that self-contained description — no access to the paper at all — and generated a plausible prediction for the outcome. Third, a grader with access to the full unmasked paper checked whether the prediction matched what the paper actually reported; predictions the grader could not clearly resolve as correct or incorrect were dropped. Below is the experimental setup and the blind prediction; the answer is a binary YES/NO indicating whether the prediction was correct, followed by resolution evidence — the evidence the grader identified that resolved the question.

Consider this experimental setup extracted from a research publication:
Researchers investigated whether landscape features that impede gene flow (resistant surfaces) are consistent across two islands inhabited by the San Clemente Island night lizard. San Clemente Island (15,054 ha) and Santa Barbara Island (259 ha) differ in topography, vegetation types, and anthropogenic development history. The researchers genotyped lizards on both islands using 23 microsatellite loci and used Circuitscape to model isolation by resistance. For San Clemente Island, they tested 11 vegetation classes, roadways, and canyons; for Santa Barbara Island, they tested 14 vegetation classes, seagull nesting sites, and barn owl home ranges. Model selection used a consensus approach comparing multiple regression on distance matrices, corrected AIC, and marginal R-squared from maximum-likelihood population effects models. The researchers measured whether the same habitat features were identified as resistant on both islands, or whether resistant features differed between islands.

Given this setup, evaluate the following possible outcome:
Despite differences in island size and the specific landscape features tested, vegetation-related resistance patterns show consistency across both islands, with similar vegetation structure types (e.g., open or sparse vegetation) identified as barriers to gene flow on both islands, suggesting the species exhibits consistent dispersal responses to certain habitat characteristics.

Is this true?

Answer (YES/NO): NO